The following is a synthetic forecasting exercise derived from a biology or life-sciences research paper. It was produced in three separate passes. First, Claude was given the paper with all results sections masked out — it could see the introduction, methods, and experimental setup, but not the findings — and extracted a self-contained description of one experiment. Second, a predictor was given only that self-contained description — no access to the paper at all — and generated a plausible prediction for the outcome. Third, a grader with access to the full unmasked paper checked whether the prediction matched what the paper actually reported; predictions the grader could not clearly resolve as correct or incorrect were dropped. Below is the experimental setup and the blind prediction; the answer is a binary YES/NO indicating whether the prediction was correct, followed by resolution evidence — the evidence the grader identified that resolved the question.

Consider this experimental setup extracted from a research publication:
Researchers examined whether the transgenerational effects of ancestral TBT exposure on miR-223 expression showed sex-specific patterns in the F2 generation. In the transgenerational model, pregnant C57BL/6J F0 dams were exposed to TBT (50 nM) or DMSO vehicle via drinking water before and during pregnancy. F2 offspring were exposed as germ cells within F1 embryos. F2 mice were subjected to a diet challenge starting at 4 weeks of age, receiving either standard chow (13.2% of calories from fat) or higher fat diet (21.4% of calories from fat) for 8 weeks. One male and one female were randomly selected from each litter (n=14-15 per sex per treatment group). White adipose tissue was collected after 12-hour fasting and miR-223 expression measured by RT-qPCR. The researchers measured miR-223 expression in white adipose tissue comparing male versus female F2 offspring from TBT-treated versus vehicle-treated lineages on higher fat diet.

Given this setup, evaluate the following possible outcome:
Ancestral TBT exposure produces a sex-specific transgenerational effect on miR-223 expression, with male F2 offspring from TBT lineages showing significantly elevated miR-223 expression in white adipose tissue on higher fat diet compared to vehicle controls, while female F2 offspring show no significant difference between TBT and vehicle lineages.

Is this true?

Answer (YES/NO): YES